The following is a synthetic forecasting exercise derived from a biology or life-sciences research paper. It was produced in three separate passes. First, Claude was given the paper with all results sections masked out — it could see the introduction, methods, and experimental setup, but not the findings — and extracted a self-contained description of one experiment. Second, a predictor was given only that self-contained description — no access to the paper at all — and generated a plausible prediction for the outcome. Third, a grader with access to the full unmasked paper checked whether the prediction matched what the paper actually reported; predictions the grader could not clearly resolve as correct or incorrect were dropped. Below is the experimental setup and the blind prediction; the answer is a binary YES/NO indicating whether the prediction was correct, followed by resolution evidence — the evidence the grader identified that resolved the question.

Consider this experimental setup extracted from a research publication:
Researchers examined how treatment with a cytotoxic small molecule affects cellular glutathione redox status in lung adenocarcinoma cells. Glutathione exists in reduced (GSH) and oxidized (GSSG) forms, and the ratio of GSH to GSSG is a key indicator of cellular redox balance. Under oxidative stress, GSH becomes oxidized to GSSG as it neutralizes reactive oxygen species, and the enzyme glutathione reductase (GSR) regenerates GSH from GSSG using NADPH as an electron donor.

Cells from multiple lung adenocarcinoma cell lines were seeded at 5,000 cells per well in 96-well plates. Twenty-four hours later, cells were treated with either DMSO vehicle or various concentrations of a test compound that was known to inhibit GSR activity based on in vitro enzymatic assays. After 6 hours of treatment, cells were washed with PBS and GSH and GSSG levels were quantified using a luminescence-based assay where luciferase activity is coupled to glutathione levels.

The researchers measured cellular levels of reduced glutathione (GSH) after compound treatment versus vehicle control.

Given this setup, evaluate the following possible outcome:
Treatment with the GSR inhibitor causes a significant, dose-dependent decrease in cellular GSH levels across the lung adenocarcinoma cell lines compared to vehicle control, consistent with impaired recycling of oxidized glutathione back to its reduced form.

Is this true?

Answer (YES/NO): NO